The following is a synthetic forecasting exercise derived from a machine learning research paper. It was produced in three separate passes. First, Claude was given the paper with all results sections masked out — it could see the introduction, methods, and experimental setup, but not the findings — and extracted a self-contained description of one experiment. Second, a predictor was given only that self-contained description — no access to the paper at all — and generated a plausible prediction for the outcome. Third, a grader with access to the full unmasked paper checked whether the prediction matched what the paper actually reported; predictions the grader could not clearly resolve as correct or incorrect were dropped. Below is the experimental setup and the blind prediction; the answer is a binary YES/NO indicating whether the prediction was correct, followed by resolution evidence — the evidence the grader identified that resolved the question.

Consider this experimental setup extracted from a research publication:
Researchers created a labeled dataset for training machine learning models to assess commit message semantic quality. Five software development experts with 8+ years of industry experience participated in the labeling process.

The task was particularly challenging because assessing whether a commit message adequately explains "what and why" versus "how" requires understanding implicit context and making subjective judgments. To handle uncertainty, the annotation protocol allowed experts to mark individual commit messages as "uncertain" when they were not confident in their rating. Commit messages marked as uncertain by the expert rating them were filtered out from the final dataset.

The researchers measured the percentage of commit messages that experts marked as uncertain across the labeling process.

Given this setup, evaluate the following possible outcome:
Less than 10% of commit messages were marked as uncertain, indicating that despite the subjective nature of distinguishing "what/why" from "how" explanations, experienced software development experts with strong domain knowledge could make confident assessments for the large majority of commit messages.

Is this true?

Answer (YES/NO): NO